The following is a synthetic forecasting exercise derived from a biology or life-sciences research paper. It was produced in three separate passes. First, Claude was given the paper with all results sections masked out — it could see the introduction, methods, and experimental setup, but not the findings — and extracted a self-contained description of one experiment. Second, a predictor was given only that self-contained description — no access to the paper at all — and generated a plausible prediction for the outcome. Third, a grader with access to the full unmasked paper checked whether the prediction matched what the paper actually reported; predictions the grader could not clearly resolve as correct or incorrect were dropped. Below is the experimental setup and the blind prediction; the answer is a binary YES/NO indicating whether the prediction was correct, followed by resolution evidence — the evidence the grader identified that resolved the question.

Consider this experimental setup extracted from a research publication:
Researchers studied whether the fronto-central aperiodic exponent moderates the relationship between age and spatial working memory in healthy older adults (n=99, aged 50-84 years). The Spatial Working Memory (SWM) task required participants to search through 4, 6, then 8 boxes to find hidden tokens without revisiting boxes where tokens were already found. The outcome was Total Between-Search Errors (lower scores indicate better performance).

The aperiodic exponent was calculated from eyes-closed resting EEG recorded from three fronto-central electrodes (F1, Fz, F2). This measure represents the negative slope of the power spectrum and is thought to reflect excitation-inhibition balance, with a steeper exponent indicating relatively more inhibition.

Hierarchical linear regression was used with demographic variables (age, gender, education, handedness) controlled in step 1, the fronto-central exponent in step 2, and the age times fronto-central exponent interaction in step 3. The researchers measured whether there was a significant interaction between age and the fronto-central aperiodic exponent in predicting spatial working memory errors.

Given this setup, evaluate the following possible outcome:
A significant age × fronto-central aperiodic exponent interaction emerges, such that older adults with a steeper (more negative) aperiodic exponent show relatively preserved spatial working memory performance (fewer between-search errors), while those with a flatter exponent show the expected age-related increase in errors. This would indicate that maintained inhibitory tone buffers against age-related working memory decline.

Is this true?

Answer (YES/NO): NO